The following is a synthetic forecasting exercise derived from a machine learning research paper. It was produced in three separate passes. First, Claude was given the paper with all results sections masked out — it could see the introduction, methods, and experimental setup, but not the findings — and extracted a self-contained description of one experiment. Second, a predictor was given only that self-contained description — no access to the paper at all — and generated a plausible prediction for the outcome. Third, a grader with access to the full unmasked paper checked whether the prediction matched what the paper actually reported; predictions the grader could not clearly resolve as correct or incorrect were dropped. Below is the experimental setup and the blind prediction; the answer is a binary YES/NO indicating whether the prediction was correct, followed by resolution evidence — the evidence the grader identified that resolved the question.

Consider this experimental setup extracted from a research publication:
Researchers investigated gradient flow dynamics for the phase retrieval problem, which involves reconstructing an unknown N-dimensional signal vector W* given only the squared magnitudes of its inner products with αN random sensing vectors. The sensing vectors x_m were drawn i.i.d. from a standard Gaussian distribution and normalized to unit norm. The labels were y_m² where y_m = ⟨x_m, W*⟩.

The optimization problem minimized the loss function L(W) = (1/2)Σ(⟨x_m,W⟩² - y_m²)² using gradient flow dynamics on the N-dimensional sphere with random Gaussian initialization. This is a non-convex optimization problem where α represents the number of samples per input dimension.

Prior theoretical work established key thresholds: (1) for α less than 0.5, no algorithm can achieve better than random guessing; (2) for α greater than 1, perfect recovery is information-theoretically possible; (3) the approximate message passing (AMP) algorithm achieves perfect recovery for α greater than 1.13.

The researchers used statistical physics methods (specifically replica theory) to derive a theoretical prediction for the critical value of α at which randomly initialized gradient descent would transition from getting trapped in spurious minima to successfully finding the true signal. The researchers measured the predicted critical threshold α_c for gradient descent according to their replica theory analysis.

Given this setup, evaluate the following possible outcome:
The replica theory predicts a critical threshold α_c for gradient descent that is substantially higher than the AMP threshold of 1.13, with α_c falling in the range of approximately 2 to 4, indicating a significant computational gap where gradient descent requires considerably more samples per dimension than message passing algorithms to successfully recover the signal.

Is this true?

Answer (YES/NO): NO